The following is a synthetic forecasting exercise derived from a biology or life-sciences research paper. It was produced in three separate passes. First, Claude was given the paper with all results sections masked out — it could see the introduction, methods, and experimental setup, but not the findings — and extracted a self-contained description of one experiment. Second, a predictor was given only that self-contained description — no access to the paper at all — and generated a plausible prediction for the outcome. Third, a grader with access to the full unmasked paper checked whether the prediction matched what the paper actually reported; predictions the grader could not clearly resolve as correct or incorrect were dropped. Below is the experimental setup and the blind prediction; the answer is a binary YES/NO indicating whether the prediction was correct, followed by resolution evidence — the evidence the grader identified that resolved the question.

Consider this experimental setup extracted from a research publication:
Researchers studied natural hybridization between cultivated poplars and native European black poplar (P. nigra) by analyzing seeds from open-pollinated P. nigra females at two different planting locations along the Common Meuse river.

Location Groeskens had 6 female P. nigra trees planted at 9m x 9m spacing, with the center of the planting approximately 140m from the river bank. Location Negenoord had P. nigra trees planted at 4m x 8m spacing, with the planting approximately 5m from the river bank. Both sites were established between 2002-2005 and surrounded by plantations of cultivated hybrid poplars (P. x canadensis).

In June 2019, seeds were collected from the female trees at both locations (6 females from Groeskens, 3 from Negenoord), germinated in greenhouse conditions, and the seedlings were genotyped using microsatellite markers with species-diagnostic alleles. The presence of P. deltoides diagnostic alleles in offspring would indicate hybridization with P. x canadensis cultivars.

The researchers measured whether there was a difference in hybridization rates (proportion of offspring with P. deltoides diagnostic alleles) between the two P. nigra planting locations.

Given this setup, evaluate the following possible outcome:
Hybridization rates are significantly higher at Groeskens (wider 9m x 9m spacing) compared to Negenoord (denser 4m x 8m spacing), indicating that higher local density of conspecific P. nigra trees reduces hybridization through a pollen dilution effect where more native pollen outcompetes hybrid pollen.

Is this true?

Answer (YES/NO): NO